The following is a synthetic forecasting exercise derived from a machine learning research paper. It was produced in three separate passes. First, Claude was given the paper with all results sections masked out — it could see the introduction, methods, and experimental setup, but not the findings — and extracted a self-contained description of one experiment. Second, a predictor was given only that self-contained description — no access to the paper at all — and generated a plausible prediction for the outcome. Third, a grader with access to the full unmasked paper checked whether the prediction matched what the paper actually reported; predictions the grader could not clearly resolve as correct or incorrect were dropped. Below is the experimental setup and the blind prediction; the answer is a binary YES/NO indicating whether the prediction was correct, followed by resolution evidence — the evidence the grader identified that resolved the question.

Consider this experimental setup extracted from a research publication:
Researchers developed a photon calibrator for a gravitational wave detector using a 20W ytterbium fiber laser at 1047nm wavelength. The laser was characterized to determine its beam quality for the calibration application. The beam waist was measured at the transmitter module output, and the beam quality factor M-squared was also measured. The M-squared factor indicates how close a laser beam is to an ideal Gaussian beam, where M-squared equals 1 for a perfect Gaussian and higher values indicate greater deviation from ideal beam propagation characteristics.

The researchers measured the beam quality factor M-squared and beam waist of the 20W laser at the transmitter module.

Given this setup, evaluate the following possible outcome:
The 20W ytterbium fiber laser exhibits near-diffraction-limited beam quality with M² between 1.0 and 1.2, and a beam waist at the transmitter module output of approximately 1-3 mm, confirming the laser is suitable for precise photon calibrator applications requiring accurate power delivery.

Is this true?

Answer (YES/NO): NO